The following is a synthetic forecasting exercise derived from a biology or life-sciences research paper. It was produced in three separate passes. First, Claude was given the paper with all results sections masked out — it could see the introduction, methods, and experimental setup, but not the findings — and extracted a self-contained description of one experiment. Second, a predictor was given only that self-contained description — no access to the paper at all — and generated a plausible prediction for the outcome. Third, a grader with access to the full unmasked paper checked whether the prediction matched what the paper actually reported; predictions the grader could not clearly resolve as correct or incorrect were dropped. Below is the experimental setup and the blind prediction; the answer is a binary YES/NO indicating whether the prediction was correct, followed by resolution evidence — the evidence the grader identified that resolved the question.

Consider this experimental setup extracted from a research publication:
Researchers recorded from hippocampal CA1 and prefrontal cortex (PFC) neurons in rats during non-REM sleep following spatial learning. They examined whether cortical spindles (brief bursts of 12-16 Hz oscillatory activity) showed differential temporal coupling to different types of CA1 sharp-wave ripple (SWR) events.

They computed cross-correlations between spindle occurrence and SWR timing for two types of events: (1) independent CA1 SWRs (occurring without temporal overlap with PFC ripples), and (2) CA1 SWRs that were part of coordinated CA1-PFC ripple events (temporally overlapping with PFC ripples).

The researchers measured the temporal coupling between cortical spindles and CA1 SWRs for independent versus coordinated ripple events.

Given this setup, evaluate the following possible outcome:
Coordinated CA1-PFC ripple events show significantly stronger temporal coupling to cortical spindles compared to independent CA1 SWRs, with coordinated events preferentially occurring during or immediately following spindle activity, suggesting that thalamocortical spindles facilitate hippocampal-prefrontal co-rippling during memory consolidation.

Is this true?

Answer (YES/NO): YES